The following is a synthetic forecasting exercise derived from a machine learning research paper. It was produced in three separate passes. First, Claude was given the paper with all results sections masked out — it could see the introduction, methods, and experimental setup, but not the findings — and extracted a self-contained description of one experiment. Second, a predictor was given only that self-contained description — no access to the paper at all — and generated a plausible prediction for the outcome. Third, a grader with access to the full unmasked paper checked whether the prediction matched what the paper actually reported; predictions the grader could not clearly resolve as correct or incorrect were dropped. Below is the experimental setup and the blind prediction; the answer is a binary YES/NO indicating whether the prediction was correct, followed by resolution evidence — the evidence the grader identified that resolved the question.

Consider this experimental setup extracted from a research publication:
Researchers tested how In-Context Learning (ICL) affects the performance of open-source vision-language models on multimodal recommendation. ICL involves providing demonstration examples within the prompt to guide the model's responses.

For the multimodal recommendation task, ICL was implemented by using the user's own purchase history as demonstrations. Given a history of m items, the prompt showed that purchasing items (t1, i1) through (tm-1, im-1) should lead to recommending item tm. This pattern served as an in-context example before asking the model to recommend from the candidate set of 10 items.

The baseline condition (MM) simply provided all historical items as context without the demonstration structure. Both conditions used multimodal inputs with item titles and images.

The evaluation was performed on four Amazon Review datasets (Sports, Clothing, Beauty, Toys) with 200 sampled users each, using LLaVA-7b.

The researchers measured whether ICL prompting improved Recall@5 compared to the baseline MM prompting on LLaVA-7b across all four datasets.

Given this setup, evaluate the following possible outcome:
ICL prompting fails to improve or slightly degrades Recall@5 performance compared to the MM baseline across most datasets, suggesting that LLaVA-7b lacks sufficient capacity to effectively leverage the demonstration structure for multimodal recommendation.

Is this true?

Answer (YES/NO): NO